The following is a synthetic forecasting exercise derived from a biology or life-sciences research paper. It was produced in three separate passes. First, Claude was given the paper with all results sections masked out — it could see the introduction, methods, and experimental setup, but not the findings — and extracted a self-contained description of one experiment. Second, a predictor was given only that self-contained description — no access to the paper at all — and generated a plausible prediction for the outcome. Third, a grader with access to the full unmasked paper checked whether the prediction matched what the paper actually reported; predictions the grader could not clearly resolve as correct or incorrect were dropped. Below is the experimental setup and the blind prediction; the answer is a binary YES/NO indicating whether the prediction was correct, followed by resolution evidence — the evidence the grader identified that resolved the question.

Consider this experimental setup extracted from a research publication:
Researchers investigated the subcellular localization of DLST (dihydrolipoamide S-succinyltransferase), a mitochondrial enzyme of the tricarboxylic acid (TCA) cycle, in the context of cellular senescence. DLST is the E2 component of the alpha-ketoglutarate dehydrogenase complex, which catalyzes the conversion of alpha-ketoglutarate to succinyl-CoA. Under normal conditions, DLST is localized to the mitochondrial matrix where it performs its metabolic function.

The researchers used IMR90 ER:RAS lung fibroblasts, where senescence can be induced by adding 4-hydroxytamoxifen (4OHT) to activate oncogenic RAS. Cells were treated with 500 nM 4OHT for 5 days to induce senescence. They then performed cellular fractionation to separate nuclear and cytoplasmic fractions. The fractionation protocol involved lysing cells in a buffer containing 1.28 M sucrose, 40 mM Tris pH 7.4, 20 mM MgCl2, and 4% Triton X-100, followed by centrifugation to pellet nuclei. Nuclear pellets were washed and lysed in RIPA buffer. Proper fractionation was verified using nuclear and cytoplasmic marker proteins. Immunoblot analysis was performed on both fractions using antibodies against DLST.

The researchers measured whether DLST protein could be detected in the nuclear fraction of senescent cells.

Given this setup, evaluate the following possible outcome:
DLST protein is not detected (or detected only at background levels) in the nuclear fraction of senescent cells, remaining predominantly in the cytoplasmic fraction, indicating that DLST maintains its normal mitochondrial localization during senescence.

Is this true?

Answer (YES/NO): NO